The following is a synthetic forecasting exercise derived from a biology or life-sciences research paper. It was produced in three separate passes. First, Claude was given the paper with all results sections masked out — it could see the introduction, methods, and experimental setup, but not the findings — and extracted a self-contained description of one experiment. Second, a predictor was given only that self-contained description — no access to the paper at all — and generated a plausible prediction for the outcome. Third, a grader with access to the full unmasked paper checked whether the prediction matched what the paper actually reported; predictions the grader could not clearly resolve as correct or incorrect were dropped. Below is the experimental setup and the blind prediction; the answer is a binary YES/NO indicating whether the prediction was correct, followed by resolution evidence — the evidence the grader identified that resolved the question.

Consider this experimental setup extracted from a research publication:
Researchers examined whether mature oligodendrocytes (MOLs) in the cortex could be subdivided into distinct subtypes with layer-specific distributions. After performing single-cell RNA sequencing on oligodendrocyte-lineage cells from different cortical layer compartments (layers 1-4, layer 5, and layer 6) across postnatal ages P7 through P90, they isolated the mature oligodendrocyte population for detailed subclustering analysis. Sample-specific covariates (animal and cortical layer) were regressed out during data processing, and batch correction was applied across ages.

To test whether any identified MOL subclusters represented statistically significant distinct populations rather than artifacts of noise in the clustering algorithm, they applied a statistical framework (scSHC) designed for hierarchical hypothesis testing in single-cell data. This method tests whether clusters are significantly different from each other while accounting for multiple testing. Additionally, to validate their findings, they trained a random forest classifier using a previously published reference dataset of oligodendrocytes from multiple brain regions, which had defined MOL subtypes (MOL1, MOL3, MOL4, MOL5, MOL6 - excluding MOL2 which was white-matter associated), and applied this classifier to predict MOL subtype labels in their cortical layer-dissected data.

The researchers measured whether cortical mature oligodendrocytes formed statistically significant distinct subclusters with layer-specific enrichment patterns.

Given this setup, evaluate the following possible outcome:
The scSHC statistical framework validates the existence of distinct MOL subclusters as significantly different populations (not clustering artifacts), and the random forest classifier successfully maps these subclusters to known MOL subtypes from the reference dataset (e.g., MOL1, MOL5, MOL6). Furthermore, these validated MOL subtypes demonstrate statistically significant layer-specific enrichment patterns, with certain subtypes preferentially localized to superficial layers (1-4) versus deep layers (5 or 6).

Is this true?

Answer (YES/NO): NO